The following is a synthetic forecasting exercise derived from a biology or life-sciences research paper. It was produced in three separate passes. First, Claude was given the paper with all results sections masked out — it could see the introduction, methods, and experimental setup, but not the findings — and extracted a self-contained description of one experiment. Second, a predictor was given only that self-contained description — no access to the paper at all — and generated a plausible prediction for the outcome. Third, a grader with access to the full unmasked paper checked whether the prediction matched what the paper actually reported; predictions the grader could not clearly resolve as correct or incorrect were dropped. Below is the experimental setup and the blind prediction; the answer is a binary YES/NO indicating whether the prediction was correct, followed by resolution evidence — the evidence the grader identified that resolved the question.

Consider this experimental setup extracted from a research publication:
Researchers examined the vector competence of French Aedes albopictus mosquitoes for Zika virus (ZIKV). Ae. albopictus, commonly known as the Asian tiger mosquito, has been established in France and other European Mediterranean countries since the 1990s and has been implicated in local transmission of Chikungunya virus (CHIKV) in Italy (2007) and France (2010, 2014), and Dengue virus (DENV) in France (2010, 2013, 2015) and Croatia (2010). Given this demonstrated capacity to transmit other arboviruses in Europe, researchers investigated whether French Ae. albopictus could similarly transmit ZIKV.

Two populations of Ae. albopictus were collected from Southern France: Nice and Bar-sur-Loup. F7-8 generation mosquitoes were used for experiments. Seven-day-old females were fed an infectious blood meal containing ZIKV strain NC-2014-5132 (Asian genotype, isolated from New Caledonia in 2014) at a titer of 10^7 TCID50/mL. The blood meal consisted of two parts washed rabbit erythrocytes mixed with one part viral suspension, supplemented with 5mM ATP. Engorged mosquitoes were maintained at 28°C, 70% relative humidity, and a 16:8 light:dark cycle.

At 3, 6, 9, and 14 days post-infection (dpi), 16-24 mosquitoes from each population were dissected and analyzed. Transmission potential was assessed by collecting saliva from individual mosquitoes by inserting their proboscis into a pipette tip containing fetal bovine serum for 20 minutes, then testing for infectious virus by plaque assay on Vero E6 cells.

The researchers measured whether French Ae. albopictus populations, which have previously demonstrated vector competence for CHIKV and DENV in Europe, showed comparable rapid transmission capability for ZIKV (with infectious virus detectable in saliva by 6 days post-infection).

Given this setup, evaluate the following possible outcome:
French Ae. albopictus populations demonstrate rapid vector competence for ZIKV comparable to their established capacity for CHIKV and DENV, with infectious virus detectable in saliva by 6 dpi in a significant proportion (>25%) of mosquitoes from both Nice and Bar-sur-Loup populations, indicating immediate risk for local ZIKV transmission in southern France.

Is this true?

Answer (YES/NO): NO